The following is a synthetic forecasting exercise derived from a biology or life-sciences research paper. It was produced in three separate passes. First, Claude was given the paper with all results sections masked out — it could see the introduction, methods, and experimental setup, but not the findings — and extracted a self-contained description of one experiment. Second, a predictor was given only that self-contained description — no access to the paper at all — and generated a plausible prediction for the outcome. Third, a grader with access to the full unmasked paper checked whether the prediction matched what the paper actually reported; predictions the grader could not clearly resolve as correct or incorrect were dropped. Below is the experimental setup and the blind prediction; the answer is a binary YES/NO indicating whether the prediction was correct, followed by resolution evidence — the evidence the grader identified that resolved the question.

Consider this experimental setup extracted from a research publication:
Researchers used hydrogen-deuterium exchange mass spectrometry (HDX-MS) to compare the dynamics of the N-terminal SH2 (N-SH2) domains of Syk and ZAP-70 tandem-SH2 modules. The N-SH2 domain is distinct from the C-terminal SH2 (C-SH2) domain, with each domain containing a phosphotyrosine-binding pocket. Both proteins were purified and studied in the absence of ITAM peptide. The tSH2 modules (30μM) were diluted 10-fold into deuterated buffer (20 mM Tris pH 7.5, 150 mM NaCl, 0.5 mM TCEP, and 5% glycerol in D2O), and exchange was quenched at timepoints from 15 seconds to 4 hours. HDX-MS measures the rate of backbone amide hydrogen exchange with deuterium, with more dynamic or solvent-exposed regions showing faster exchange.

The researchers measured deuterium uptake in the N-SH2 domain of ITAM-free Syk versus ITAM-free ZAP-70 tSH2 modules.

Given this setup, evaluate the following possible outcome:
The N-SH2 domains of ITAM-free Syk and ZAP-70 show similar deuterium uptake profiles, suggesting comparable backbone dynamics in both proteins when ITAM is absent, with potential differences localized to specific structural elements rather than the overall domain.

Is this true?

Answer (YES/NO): YES